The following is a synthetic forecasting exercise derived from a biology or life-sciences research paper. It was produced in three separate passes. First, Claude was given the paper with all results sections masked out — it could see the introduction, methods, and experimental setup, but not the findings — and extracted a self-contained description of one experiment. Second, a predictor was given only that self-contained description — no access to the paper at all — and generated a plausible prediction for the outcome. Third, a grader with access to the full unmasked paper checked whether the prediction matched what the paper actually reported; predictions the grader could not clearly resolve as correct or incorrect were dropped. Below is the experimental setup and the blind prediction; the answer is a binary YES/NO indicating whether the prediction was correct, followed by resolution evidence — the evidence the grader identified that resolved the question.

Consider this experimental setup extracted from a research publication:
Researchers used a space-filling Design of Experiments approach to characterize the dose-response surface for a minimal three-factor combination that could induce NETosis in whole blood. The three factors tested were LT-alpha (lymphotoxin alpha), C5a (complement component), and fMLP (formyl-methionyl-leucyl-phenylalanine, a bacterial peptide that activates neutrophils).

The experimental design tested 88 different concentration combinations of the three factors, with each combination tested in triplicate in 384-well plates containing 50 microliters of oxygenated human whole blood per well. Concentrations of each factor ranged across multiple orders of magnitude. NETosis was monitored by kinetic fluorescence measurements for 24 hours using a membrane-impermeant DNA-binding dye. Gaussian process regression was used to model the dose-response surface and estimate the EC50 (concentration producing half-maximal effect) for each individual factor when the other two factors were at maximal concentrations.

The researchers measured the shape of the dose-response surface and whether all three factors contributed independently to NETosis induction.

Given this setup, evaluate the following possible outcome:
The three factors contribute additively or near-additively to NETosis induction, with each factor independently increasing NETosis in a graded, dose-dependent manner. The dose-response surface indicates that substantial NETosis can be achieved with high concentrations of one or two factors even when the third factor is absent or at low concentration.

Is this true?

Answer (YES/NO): NO